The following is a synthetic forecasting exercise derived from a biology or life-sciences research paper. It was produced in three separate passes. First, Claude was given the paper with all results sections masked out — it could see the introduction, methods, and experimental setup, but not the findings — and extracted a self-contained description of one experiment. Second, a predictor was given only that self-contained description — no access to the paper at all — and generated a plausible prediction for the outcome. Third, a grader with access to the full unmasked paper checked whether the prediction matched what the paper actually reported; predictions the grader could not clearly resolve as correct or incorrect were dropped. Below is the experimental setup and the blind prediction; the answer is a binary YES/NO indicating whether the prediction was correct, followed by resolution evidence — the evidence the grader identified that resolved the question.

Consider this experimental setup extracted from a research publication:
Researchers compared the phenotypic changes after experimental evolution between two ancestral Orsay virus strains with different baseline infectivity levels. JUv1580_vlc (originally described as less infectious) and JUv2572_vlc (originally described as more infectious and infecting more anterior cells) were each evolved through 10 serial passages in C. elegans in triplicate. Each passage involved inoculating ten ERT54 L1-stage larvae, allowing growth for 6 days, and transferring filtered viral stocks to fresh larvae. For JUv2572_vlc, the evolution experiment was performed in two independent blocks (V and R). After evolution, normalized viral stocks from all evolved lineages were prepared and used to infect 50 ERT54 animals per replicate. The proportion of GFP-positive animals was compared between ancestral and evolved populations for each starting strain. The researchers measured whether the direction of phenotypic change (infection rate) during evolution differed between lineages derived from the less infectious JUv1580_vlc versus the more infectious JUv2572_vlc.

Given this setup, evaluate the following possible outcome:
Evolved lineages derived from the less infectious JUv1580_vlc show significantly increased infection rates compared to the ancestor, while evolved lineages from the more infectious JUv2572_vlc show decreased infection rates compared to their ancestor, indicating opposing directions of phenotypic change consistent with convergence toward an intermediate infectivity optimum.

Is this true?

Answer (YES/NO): NO